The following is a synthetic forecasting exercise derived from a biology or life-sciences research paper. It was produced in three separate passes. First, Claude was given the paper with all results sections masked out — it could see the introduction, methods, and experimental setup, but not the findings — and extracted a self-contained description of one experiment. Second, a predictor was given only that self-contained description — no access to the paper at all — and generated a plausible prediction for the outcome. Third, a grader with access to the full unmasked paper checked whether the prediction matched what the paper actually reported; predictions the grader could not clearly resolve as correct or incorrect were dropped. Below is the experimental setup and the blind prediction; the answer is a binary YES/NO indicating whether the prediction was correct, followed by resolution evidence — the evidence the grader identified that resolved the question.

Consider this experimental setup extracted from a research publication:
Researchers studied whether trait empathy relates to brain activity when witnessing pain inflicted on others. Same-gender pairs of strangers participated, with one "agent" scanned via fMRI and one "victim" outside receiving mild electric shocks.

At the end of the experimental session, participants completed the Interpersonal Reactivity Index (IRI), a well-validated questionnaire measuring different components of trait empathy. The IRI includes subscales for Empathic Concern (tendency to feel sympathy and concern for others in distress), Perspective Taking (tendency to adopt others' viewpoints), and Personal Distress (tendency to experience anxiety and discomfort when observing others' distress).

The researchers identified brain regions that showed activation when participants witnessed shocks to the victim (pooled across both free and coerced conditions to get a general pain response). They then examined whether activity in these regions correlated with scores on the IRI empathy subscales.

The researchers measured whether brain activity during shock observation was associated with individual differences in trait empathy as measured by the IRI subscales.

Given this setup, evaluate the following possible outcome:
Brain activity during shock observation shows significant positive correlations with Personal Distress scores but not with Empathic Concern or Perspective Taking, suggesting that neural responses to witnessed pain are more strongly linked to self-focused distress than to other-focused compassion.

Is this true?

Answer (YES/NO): NO